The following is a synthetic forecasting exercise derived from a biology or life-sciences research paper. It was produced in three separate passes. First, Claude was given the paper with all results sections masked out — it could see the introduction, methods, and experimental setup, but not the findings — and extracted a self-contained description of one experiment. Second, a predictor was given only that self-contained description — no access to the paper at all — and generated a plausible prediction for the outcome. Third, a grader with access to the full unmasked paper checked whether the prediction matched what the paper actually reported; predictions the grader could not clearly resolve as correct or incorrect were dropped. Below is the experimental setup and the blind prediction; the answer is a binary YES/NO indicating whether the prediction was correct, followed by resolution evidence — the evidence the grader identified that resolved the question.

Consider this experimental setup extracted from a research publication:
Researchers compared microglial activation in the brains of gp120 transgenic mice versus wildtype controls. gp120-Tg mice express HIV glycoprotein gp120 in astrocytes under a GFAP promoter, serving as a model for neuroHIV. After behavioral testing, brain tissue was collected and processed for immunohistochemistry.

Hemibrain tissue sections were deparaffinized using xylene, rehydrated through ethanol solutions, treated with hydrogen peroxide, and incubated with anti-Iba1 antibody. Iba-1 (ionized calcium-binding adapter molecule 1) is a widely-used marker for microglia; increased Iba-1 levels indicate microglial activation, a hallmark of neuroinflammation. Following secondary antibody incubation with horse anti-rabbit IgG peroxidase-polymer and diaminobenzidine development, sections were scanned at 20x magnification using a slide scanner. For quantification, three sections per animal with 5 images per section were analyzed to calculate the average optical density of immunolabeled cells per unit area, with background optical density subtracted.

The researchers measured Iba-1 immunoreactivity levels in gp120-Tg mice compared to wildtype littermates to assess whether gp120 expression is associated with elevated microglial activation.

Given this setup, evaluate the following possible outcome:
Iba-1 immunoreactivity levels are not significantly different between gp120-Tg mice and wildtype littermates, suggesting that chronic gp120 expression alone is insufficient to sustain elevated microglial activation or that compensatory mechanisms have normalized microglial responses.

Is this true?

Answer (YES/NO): YES